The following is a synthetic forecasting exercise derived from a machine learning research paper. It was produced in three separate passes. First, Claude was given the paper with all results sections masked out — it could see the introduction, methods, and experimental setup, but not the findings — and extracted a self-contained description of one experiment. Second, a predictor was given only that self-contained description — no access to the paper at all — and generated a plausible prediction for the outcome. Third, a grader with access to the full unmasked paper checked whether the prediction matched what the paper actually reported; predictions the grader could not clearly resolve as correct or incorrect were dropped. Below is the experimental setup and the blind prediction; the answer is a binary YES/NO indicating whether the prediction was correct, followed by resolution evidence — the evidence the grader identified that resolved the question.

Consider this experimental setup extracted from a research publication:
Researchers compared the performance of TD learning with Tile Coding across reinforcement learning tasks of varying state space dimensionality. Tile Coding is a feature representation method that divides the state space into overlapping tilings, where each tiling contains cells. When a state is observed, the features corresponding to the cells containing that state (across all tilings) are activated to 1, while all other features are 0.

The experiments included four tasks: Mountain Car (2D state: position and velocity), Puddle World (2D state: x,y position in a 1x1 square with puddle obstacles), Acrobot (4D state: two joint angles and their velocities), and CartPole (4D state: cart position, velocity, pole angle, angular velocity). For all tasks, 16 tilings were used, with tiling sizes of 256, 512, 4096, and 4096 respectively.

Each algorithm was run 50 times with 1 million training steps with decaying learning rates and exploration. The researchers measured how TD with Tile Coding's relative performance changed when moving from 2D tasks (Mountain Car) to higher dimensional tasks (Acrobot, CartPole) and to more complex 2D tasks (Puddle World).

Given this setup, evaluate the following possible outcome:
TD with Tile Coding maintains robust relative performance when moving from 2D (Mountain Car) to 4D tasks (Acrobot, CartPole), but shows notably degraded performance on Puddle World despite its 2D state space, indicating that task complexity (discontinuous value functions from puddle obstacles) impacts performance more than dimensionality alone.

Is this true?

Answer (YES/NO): NO